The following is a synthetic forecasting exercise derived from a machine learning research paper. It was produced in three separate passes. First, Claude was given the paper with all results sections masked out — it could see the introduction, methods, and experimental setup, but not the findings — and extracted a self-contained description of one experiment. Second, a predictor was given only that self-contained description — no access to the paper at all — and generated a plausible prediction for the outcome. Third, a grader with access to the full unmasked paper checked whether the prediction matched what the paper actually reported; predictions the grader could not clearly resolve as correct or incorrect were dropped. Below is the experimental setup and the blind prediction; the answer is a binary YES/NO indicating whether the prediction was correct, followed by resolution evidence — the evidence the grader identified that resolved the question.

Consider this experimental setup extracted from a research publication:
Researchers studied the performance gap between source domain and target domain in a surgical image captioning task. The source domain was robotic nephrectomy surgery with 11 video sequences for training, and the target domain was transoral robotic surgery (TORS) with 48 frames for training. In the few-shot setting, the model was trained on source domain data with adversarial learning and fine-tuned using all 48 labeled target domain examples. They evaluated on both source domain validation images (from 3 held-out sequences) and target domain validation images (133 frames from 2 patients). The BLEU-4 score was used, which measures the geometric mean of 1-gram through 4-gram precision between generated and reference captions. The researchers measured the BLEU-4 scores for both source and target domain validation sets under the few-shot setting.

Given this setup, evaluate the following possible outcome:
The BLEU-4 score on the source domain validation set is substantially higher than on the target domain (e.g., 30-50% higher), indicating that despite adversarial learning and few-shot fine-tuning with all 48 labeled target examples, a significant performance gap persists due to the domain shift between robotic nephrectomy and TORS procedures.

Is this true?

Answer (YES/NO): NO